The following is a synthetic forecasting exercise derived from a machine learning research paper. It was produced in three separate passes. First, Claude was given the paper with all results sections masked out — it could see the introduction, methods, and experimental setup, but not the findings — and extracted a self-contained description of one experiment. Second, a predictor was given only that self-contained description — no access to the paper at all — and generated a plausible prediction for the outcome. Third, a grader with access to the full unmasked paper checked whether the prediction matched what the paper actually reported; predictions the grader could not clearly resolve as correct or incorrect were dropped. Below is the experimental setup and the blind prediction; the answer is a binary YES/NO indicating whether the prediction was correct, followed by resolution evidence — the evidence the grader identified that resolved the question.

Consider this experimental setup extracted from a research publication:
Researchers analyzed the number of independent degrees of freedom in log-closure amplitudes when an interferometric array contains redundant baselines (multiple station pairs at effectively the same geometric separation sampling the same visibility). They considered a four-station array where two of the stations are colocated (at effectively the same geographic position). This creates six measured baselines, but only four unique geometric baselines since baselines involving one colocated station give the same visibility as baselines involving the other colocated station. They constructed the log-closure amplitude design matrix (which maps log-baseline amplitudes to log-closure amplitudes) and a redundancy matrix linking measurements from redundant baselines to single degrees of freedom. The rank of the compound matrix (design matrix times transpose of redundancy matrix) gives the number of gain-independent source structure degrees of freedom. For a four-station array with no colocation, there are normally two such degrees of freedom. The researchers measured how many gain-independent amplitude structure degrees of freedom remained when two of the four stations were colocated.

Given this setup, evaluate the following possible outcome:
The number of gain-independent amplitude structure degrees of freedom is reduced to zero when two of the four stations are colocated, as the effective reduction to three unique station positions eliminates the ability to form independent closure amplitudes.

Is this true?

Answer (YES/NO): NO